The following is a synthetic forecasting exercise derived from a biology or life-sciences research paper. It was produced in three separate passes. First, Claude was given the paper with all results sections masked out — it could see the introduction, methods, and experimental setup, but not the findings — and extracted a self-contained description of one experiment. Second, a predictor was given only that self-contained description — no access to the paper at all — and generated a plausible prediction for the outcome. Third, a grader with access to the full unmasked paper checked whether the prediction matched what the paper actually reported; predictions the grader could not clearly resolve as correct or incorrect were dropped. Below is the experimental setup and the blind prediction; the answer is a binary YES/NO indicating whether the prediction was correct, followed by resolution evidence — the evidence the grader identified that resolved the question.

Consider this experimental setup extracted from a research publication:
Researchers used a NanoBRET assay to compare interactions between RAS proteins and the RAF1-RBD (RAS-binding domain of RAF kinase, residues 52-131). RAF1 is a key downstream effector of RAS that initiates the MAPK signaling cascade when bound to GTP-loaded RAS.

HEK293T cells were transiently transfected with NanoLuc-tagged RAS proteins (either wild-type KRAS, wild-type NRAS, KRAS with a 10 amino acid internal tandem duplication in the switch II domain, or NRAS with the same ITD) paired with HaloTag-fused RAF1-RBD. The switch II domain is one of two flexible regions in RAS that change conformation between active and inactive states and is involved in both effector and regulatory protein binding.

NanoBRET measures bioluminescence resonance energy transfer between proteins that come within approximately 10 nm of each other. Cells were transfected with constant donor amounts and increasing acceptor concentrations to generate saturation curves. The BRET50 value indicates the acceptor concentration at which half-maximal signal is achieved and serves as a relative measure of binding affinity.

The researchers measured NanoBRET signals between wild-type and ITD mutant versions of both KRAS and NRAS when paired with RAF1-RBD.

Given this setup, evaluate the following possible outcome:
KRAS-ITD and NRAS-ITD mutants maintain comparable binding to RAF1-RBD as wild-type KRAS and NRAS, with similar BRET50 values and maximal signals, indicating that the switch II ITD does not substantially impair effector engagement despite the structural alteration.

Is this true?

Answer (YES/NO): NO